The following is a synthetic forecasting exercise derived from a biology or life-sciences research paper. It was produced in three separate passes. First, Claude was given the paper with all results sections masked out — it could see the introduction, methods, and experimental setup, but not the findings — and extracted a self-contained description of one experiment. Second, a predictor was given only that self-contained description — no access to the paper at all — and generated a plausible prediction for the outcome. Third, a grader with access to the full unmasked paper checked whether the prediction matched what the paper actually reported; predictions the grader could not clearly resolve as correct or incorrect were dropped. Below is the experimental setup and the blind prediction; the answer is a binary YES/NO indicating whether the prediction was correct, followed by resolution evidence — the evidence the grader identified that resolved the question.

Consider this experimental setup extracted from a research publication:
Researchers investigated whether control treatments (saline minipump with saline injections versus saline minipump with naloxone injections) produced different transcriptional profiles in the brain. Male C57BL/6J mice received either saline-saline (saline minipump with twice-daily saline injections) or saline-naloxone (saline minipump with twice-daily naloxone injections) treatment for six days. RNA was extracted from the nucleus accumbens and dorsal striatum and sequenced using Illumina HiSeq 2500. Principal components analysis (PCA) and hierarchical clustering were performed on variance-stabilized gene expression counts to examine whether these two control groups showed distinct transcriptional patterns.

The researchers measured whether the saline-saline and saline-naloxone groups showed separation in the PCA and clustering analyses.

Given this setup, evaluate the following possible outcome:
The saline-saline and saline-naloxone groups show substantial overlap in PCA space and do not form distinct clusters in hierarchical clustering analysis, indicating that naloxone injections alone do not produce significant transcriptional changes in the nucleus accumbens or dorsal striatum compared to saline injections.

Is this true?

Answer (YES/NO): YES